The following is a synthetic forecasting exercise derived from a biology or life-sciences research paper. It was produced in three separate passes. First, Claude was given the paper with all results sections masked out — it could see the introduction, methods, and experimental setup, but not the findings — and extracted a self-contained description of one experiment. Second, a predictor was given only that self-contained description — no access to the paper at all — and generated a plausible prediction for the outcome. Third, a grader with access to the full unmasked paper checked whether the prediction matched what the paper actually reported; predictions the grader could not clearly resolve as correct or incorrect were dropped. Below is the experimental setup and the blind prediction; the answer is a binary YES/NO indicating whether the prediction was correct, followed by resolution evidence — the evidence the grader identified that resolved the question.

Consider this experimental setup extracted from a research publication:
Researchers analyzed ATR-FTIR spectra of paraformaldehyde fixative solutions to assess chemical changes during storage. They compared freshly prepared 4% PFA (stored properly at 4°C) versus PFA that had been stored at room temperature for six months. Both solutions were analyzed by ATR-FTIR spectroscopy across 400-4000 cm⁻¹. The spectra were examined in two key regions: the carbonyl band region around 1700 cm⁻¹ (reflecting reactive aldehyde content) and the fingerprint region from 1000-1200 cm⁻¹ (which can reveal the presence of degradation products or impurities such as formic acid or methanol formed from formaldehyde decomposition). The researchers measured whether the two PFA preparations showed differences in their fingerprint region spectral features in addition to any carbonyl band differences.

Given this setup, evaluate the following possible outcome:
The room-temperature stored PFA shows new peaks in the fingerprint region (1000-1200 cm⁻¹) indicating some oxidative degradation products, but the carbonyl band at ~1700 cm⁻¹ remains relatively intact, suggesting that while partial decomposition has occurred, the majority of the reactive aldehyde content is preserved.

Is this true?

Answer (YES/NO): NO